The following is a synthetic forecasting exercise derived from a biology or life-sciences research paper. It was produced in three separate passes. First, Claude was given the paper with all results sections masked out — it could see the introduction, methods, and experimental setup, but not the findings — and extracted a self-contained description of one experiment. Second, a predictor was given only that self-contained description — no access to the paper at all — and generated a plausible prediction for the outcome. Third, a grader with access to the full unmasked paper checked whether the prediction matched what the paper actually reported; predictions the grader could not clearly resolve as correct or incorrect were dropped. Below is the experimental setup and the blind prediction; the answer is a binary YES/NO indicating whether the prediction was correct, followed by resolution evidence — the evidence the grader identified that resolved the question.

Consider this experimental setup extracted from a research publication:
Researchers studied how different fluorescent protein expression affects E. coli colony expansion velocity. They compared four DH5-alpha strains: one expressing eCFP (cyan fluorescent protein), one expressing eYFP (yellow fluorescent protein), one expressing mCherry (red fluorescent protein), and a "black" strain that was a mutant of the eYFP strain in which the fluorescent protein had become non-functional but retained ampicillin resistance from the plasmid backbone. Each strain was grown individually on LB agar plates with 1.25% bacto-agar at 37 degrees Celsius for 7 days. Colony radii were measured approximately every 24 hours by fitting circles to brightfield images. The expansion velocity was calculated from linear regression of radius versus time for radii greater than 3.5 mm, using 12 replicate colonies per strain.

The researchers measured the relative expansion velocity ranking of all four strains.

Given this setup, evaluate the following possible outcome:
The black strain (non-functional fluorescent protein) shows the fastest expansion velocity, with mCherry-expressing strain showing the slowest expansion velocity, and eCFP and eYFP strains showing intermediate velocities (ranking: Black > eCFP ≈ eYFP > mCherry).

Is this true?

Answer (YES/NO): NO